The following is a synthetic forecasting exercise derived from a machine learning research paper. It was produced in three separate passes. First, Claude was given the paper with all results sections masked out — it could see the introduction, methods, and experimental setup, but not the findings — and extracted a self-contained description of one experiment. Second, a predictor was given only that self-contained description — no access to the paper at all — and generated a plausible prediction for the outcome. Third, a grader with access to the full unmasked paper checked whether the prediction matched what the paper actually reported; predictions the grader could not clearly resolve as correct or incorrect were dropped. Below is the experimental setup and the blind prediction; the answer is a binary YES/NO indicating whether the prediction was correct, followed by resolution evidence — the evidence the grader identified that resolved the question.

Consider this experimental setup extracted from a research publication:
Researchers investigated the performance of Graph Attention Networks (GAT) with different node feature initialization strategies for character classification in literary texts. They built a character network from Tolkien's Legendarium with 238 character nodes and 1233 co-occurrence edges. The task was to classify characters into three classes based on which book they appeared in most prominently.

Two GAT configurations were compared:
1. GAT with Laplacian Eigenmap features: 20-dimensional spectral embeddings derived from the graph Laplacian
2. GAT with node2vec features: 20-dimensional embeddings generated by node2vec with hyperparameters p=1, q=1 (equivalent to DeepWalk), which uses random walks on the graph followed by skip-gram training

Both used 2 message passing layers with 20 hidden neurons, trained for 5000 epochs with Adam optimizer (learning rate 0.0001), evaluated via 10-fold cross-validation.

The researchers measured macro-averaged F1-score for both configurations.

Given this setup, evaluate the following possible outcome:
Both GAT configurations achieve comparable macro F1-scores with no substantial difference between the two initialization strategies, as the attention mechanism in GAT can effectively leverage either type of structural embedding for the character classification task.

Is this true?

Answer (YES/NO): NO